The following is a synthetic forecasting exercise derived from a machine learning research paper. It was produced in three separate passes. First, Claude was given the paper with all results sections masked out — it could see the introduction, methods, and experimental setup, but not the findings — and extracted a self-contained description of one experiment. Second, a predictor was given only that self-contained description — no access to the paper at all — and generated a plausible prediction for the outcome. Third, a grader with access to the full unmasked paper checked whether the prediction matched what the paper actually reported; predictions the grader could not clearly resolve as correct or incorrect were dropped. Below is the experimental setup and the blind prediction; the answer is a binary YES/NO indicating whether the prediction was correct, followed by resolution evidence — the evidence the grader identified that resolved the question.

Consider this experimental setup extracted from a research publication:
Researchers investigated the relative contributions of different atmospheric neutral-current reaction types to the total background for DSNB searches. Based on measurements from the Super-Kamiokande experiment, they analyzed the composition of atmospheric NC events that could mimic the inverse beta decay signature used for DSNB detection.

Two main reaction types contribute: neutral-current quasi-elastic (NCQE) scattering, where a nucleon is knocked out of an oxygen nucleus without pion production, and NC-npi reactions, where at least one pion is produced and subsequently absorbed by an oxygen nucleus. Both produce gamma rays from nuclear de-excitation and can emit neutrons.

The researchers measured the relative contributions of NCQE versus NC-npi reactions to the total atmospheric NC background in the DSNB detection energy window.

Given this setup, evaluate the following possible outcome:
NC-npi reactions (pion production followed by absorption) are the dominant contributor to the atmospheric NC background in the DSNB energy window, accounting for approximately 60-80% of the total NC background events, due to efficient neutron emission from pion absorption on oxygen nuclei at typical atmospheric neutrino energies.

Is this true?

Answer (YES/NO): NO